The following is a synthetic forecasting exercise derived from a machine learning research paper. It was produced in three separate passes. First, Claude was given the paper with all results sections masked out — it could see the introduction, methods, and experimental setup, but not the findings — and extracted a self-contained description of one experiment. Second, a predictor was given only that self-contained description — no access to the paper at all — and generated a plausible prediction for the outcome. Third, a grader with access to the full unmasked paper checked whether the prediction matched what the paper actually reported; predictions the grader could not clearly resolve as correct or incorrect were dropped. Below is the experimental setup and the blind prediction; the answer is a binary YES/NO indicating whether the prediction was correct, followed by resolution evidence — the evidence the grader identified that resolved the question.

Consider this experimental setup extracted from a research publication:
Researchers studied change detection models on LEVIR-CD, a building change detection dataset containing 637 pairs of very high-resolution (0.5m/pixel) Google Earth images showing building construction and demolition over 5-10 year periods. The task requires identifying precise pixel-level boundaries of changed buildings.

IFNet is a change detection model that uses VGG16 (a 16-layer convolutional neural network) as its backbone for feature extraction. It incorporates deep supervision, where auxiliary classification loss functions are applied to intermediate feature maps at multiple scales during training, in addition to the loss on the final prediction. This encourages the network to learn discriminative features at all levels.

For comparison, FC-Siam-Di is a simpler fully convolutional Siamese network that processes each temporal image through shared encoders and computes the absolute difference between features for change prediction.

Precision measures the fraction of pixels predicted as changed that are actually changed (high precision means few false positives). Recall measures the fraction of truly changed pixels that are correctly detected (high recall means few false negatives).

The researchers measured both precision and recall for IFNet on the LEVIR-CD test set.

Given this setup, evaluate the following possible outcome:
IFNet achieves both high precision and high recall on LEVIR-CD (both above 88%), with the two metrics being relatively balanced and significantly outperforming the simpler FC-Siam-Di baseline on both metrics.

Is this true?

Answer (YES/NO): NO